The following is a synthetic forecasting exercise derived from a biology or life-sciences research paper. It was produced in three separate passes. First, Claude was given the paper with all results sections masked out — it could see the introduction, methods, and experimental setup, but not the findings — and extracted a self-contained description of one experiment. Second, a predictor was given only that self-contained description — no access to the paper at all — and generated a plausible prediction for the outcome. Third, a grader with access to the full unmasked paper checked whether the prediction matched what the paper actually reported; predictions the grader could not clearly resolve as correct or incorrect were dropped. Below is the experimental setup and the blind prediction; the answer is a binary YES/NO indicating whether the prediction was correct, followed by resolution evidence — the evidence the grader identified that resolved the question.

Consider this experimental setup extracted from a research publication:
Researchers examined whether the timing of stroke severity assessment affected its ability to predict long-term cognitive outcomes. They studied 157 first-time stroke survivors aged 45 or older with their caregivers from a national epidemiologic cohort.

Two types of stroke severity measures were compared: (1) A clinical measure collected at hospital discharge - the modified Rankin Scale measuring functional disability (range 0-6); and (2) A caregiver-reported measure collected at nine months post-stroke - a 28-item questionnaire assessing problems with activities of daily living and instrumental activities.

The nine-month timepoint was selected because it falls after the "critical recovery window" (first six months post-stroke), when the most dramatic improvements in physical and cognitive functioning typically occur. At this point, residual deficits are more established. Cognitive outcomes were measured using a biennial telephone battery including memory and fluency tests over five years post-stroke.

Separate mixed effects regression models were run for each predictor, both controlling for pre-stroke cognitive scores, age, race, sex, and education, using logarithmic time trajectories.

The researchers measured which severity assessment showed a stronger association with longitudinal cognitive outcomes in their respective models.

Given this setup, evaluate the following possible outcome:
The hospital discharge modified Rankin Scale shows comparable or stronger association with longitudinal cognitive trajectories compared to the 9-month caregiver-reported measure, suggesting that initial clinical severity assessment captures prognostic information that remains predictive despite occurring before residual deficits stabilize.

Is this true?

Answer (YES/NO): NO